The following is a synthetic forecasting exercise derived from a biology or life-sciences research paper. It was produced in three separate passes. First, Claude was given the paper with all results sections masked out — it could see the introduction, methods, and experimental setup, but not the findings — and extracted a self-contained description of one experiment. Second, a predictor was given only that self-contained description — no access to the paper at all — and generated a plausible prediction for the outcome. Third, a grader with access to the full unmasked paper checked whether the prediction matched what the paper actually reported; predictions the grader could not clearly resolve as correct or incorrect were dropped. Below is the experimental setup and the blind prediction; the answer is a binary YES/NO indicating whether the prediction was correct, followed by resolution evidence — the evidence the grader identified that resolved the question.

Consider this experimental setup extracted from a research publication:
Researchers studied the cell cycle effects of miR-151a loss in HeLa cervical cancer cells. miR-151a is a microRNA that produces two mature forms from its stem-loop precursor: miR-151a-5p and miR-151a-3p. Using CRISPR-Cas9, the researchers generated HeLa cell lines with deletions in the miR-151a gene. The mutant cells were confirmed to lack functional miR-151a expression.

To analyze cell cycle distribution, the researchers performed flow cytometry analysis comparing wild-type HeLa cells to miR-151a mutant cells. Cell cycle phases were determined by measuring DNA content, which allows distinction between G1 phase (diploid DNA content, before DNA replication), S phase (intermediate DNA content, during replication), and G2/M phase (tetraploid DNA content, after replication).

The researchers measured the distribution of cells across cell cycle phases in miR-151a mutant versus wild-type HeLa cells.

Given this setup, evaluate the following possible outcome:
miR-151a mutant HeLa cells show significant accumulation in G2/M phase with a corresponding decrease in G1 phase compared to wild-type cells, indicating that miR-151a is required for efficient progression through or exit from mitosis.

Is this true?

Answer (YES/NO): NO